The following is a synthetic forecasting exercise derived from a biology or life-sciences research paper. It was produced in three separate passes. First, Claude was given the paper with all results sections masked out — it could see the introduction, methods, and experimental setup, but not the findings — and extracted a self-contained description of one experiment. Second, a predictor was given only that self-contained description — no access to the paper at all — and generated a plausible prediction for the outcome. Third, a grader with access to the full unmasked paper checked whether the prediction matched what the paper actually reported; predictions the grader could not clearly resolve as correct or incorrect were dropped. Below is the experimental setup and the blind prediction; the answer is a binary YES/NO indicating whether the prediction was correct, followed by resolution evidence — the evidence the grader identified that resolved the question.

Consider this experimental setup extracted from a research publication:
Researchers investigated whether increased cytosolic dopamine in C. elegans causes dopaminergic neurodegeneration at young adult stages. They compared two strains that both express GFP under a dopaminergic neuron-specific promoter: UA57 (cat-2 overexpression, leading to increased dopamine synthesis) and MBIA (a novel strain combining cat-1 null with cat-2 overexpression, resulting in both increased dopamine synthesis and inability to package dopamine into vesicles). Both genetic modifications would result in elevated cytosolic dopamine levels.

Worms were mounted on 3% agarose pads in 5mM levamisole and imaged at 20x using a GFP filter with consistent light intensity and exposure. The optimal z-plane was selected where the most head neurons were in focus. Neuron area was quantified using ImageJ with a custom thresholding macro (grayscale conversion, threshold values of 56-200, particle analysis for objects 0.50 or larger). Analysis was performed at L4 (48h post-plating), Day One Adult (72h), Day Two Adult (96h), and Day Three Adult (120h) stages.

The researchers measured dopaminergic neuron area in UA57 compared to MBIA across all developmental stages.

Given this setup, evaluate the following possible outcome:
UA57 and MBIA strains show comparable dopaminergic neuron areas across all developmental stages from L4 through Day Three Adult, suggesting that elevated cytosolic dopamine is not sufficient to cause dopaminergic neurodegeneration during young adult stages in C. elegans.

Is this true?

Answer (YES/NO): YES